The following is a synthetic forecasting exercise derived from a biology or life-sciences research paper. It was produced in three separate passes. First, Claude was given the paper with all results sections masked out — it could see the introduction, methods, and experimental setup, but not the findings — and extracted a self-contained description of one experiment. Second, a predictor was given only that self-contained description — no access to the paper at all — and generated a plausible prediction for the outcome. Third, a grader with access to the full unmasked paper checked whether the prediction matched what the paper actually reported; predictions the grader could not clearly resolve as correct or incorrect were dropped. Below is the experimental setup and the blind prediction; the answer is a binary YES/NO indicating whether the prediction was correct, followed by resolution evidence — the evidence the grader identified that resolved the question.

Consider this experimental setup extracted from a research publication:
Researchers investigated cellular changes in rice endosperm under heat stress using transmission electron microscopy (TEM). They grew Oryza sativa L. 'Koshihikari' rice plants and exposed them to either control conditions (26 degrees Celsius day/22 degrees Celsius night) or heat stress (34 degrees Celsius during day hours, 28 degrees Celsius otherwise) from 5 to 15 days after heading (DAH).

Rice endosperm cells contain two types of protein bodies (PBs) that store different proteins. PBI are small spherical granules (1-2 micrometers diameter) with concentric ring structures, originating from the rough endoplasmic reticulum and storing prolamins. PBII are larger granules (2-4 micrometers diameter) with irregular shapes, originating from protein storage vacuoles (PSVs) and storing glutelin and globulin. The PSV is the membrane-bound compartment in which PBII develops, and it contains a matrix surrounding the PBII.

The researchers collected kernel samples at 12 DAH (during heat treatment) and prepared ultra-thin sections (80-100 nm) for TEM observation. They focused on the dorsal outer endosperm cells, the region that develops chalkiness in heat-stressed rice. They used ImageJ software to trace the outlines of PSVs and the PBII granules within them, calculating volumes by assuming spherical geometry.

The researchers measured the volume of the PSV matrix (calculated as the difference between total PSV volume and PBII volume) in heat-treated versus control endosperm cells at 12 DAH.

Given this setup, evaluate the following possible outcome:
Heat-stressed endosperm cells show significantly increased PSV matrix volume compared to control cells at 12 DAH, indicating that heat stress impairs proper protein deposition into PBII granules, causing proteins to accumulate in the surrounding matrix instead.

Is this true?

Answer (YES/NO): NO